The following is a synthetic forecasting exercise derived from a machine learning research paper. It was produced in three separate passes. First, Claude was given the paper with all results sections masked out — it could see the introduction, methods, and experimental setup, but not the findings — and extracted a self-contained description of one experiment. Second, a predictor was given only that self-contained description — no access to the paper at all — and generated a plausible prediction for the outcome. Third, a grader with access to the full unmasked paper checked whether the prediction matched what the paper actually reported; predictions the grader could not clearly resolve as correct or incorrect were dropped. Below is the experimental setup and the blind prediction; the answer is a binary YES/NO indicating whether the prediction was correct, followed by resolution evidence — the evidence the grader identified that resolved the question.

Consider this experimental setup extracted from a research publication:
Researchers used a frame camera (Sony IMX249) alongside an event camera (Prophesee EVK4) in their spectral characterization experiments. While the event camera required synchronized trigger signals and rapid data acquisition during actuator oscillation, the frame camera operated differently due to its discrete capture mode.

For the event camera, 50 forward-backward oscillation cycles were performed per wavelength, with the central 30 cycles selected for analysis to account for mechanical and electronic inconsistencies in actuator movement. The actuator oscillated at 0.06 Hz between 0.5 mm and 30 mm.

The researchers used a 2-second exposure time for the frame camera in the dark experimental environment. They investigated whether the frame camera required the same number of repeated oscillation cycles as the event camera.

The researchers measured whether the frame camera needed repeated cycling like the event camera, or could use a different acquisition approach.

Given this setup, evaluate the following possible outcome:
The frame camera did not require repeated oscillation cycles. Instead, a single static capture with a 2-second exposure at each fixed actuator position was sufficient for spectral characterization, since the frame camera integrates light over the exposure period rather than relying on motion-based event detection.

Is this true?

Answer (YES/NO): YES